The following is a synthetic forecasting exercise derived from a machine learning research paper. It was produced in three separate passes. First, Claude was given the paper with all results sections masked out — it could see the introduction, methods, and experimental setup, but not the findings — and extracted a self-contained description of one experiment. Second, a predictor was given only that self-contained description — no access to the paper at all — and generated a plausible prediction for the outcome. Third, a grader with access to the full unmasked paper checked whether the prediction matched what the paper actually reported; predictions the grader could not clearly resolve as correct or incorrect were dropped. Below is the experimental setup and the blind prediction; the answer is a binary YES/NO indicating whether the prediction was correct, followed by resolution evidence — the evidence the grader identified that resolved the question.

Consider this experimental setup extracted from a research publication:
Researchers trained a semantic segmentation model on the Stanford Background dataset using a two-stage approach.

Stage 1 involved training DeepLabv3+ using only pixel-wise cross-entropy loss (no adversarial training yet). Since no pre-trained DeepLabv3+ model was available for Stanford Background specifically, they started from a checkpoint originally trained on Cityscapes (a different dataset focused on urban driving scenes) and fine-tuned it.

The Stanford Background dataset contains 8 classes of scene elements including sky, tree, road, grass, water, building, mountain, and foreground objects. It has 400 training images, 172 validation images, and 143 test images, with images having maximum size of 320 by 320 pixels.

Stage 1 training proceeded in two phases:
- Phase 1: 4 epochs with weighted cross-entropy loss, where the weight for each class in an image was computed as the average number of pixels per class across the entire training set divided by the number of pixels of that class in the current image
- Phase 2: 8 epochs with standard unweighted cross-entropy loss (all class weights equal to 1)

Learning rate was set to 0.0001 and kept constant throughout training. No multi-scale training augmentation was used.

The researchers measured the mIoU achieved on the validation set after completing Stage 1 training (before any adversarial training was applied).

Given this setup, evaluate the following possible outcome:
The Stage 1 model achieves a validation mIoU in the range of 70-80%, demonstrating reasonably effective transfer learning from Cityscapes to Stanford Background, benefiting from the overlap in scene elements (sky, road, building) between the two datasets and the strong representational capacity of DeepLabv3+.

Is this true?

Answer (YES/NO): YES